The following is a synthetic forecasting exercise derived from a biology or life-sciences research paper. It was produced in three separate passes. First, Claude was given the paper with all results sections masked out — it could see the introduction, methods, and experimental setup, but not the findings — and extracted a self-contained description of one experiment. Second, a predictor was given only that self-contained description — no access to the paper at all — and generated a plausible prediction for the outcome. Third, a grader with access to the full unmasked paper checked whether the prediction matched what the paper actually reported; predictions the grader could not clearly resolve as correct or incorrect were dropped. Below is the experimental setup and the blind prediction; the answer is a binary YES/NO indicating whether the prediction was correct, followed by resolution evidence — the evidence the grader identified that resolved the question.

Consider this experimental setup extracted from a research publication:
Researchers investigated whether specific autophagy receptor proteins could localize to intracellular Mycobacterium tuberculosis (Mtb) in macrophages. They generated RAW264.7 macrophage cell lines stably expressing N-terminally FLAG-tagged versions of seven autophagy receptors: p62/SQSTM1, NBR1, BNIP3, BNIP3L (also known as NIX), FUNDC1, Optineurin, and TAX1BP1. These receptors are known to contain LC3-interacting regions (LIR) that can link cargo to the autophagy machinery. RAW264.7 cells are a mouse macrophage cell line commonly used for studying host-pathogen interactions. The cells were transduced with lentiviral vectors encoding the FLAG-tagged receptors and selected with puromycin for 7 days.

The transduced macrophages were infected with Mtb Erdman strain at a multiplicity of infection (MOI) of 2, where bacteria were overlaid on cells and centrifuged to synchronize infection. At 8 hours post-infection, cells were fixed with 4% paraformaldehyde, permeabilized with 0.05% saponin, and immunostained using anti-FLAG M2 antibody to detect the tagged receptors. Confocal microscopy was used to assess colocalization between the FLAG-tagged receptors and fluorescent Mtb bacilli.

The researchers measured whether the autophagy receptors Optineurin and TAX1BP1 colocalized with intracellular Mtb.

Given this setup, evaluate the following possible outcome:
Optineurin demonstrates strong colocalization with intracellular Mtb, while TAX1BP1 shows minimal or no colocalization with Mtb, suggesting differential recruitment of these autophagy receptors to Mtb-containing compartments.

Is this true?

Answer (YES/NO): NO